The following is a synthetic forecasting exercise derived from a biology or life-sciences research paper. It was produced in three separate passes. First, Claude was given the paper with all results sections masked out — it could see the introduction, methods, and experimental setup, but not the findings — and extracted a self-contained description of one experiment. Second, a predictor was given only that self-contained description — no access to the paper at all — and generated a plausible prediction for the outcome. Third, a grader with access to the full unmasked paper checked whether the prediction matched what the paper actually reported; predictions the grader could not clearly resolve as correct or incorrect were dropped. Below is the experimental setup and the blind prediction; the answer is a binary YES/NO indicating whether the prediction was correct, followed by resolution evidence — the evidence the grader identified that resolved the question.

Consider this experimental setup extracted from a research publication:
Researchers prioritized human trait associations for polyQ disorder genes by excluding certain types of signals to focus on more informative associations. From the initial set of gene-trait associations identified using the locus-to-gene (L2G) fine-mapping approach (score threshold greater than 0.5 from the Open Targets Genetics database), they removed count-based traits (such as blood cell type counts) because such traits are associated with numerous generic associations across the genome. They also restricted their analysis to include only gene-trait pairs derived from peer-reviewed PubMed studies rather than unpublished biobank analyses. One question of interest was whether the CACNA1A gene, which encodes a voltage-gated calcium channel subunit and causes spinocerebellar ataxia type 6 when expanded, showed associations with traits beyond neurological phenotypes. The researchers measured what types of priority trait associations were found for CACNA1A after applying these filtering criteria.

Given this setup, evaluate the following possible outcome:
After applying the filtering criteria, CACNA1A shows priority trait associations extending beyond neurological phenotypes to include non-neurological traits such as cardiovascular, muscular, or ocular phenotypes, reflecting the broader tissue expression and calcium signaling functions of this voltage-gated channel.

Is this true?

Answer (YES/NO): NO